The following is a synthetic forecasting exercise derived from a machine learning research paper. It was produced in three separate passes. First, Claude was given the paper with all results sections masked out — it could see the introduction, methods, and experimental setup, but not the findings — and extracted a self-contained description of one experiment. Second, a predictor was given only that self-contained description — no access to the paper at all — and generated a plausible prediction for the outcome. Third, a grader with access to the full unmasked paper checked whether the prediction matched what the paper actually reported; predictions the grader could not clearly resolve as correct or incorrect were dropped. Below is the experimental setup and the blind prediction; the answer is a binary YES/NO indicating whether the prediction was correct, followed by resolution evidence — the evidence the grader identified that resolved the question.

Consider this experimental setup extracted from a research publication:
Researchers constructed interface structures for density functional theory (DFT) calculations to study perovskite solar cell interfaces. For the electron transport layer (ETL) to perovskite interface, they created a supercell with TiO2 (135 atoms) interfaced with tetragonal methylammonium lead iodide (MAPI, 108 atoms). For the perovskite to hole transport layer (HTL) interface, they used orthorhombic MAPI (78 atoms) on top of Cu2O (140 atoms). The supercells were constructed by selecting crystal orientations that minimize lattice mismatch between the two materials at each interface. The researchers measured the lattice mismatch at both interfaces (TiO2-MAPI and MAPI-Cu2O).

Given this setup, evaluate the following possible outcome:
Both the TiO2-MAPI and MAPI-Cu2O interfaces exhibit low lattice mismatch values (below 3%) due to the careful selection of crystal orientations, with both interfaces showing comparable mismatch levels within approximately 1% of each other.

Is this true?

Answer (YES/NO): NO